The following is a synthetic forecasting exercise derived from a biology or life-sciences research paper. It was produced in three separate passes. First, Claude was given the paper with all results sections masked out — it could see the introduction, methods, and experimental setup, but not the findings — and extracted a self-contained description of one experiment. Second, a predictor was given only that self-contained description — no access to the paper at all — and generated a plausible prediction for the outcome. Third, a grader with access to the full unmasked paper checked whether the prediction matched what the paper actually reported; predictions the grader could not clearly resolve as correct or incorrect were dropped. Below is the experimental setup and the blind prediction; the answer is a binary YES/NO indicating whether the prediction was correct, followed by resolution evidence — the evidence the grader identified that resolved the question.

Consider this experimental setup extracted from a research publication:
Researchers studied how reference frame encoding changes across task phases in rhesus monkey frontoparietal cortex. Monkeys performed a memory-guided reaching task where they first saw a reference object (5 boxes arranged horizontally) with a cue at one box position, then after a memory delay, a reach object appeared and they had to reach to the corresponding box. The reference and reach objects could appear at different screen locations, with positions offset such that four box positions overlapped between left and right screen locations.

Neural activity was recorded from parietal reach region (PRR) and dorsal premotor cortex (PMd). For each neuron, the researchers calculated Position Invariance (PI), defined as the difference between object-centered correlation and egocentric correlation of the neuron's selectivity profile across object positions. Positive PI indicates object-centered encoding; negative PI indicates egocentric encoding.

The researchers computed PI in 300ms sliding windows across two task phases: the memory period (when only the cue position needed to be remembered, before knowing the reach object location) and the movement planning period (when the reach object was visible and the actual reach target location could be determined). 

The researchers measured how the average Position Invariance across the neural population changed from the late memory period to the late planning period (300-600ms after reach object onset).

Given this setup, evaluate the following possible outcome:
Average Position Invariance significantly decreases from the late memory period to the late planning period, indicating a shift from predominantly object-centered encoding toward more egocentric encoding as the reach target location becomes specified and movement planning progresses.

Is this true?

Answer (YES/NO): YES